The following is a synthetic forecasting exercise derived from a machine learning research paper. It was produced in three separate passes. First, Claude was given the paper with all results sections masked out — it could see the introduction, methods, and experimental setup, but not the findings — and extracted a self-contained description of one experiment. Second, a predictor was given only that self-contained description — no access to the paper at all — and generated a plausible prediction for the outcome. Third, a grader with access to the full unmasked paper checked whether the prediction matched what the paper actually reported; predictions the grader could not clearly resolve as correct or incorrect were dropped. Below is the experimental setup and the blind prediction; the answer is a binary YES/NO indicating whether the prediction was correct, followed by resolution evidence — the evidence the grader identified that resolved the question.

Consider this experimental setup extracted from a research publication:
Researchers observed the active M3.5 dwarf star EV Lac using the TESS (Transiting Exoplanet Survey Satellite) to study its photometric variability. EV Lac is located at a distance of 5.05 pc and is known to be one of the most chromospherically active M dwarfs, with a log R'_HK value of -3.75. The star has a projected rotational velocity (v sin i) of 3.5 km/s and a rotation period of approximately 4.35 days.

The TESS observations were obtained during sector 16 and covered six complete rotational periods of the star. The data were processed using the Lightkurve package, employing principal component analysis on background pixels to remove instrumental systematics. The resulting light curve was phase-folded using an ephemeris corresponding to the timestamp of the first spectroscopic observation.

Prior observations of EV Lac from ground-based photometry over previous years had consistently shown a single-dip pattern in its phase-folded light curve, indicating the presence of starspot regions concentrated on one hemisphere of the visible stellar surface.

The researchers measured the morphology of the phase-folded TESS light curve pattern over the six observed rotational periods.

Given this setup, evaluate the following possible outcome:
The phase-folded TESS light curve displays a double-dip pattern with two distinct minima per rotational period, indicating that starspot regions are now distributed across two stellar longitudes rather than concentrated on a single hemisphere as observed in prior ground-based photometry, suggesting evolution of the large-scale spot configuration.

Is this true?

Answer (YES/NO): NO